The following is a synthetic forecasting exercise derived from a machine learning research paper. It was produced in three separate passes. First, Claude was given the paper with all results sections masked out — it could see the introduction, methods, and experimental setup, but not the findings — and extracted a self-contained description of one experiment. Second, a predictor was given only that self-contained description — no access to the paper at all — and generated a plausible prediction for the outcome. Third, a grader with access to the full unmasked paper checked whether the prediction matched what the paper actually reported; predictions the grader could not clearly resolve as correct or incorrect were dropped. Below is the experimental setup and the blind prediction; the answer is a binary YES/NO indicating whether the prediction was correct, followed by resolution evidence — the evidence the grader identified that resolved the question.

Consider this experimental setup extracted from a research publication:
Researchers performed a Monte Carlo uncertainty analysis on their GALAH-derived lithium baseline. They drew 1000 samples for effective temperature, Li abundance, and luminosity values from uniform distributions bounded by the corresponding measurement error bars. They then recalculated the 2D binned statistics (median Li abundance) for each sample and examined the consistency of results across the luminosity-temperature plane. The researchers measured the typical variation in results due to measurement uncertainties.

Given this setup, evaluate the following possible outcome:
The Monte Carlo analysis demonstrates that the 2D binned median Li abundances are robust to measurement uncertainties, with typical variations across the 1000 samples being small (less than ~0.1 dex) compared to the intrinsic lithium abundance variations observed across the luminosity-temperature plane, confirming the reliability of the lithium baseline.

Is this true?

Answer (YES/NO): NO